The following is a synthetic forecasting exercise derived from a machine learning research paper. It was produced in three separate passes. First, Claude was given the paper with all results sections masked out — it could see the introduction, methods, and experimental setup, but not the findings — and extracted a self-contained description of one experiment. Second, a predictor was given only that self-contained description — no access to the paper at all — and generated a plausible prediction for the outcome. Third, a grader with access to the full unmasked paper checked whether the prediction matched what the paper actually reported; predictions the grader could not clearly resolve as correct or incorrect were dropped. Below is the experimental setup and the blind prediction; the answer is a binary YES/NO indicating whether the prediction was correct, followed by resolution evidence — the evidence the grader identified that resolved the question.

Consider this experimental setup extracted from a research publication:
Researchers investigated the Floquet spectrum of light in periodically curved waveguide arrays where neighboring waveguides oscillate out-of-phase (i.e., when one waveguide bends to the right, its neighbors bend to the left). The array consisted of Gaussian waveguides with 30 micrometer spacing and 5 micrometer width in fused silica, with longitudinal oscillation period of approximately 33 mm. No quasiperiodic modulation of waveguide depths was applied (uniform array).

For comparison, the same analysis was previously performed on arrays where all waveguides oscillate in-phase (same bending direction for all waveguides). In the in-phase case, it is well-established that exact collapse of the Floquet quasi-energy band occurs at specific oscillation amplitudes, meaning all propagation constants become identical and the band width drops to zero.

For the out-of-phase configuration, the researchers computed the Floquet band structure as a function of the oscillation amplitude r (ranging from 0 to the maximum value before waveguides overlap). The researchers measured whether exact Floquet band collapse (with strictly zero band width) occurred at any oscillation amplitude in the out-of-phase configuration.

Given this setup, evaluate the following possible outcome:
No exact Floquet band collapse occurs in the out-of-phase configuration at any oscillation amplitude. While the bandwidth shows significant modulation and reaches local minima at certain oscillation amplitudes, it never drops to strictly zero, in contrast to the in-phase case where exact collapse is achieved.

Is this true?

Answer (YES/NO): YES